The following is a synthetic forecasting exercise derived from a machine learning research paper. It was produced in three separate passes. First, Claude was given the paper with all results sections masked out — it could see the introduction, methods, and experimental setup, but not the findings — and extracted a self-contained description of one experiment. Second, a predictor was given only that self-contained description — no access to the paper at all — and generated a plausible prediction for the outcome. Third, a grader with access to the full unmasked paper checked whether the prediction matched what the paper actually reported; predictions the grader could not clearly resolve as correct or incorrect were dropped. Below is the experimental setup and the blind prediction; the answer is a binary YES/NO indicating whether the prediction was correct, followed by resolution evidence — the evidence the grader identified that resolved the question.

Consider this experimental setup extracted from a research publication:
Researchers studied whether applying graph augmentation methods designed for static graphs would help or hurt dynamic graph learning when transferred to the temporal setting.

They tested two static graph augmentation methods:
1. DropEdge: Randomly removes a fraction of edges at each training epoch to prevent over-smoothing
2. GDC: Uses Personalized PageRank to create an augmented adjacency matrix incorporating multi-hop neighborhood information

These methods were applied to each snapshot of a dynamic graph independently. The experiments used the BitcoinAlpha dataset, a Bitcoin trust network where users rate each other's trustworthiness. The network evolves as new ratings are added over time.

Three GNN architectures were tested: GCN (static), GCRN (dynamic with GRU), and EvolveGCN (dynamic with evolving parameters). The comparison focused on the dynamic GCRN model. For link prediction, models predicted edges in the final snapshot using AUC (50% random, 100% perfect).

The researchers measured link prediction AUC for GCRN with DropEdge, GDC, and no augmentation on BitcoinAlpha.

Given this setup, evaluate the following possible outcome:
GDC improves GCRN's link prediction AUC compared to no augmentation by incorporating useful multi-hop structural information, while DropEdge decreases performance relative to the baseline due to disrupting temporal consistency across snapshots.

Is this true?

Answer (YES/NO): NO